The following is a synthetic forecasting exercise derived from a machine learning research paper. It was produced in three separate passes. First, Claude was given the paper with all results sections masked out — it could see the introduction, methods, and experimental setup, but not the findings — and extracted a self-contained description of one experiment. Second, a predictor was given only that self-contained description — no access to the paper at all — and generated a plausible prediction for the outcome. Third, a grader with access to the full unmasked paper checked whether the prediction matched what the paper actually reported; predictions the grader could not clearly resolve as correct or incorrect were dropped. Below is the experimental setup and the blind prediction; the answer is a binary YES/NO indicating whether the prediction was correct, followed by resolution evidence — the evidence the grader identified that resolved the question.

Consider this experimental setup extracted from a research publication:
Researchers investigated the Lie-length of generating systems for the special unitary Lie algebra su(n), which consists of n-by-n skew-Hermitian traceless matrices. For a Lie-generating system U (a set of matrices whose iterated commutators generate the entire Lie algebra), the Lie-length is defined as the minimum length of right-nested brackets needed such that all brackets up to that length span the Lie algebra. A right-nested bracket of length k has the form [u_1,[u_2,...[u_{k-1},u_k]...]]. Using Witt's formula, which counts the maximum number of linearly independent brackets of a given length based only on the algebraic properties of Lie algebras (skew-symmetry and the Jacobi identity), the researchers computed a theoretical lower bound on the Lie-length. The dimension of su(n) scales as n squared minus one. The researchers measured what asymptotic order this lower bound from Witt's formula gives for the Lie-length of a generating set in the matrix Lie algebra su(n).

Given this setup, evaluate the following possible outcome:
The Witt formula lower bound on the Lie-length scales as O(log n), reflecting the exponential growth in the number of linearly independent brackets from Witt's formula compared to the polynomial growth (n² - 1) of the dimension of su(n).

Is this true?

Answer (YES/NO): YES